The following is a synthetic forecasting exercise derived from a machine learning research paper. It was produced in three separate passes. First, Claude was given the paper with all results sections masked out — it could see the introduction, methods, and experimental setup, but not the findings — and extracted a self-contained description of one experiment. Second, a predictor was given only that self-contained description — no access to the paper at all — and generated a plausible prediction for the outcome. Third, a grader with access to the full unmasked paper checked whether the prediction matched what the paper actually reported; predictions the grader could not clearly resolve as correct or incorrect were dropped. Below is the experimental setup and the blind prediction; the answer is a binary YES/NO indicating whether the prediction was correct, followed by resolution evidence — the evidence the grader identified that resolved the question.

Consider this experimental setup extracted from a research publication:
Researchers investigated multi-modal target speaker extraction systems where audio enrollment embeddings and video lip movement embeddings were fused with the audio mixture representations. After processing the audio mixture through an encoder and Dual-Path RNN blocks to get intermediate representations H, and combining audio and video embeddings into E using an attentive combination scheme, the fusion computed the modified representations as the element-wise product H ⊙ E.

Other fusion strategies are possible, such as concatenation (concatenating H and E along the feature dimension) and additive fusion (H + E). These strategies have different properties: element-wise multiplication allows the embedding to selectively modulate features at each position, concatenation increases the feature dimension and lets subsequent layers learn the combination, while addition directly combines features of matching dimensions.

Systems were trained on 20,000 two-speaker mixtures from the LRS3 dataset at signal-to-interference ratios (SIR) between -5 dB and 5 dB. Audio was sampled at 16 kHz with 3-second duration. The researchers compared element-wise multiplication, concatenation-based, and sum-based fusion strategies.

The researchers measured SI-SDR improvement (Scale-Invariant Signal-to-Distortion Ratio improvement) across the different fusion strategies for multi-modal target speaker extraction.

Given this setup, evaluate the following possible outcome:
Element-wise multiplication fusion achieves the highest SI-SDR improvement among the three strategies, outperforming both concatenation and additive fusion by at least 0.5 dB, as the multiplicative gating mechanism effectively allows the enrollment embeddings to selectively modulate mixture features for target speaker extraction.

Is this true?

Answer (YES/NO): NO